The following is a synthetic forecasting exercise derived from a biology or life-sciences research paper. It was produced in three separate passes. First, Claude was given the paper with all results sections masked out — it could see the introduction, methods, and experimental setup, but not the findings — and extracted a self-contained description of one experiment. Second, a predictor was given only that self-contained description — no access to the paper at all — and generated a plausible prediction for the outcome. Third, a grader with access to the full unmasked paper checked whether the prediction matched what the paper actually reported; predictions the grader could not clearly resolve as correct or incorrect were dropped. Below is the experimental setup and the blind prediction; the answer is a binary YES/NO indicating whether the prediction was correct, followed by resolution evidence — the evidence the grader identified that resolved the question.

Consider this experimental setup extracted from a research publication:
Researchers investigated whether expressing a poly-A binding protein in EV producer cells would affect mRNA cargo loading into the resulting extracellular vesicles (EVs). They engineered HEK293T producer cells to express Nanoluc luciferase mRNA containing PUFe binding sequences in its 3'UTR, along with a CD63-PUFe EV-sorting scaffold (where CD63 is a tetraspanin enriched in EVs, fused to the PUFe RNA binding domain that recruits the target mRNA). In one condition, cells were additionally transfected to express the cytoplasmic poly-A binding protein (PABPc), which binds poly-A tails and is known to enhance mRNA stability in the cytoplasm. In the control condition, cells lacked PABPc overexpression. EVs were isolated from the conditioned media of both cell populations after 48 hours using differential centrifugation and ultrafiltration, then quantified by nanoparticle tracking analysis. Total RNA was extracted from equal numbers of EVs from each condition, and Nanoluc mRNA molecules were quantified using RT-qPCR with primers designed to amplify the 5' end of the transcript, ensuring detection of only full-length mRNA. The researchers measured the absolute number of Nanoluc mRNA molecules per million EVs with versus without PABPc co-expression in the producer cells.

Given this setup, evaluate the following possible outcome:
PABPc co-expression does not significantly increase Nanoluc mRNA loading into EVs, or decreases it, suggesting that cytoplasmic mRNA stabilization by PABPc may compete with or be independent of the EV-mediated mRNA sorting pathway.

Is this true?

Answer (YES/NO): NO